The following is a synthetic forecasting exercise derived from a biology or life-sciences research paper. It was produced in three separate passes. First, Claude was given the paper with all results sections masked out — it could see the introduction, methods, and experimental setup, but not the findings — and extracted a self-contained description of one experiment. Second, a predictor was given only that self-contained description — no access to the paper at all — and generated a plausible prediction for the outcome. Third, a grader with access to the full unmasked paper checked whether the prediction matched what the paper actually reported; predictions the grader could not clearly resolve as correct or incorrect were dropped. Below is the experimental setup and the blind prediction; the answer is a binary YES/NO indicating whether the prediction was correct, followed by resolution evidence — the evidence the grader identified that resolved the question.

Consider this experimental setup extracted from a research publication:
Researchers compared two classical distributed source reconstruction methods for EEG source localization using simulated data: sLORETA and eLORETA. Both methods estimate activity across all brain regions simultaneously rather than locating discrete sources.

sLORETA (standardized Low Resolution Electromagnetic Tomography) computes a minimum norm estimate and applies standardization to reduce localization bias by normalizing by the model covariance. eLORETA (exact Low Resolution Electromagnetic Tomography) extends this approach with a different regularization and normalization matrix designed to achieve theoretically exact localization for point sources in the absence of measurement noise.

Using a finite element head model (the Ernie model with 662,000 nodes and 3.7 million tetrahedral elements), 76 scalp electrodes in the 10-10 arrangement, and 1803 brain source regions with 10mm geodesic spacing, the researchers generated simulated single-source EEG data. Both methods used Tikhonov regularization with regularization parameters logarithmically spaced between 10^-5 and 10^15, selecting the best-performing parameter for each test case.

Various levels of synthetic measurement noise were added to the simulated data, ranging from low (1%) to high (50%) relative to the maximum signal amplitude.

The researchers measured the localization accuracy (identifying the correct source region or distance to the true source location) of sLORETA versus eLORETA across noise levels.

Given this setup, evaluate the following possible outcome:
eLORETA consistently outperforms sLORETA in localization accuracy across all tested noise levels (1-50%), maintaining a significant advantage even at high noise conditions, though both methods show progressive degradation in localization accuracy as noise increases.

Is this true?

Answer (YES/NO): NO